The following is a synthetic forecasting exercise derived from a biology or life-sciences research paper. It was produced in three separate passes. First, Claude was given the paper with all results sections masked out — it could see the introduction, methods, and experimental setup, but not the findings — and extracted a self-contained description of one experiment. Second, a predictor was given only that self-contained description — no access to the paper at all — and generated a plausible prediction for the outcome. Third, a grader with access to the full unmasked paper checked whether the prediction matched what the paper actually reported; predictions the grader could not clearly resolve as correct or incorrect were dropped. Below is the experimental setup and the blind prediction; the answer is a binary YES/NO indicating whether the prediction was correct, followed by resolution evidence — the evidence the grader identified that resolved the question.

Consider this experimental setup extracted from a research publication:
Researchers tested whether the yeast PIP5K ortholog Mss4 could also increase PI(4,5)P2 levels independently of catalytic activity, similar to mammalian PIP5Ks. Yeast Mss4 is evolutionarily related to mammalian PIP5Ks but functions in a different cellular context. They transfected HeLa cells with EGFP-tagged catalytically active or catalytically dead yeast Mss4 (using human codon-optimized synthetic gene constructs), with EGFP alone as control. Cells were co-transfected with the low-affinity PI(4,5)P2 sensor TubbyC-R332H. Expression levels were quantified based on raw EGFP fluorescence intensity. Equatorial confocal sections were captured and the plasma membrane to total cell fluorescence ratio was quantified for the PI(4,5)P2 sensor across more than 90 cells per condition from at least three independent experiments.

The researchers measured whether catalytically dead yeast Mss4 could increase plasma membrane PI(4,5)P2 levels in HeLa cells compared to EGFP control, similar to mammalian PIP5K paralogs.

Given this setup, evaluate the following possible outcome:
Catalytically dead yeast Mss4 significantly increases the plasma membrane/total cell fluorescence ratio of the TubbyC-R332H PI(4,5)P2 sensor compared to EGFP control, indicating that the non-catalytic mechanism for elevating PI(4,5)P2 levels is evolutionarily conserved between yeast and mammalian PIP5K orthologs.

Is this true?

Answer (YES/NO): NO